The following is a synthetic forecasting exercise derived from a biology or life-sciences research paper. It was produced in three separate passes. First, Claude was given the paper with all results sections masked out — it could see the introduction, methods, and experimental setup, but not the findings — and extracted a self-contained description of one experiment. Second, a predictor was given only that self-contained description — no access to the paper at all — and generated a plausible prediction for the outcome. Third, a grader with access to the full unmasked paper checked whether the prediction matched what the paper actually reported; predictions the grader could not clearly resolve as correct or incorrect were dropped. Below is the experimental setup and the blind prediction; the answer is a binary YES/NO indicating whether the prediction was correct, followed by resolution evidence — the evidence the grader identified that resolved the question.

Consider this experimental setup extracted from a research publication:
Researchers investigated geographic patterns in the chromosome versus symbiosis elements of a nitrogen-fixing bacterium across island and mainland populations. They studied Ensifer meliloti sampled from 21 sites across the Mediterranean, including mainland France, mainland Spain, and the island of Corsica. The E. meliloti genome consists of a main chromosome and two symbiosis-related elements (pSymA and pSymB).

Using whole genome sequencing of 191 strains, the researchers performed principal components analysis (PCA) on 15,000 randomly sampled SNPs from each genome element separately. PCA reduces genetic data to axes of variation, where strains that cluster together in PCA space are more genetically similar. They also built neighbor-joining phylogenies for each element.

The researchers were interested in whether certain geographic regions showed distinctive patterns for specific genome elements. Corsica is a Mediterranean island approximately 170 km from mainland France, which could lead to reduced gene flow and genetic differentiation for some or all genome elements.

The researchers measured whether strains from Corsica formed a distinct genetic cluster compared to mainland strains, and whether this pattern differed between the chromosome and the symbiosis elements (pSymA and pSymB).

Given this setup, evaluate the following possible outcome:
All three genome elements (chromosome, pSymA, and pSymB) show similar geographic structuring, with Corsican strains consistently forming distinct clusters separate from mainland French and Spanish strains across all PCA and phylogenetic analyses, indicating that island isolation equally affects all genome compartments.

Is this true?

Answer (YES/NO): NO